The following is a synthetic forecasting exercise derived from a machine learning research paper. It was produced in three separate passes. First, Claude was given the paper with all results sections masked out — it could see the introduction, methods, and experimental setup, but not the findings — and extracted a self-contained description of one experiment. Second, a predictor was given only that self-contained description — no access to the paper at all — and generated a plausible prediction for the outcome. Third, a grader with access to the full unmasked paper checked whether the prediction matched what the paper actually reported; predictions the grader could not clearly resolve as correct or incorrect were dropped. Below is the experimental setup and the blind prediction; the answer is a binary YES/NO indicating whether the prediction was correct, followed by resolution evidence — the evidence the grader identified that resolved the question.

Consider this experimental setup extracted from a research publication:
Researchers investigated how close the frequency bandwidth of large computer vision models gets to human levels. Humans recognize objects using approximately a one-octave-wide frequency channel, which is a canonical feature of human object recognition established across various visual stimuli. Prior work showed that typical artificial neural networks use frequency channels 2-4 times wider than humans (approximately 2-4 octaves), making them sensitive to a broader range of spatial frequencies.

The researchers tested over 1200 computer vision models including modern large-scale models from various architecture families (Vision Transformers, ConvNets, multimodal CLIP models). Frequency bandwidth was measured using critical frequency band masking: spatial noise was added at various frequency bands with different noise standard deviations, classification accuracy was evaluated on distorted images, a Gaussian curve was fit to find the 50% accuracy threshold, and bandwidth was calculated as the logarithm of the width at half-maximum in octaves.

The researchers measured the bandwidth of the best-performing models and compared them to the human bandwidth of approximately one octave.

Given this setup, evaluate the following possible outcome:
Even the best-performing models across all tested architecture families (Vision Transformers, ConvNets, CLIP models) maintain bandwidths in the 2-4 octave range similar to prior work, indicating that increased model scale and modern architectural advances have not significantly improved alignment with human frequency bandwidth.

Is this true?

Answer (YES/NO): NO